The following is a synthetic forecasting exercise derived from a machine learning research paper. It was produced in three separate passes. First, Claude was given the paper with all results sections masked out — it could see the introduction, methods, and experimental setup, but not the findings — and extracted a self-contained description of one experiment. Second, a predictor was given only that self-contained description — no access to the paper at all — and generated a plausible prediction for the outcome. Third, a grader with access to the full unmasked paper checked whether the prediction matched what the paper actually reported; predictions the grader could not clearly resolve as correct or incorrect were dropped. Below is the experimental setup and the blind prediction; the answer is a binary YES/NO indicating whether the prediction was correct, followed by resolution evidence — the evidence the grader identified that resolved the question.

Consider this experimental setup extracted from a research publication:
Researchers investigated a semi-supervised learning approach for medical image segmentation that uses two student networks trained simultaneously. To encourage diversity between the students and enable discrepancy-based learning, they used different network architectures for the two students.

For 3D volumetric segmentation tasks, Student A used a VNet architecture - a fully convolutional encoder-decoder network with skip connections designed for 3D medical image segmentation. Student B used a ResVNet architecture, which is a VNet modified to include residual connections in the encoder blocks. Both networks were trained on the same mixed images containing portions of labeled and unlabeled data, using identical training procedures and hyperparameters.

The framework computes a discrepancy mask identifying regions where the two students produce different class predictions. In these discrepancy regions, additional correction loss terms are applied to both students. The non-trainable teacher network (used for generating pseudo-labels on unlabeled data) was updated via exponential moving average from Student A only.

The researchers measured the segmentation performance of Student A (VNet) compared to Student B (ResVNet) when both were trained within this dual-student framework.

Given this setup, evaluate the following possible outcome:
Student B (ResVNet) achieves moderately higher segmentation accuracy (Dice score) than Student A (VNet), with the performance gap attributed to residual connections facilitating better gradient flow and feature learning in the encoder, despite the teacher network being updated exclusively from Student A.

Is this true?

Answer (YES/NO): NO